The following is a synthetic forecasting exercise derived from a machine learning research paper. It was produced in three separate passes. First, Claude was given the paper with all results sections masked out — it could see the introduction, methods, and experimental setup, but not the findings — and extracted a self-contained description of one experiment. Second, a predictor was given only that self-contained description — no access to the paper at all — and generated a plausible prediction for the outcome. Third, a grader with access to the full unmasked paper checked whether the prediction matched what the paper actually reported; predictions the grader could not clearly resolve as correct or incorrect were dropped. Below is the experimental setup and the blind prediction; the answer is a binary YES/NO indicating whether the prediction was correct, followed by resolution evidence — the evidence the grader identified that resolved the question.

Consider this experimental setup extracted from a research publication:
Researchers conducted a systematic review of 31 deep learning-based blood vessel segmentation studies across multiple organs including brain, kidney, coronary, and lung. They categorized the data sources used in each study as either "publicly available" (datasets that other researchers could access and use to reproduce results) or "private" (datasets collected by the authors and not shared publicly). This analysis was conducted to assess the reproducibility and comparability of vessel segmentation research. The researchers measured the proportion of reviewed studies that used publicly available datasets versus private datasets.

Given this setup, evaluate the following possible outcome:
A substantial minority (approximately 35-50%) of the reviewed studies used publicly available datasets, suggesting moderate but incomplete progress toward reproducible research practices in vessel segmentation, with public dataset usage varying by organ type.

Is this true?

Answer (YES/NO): NO